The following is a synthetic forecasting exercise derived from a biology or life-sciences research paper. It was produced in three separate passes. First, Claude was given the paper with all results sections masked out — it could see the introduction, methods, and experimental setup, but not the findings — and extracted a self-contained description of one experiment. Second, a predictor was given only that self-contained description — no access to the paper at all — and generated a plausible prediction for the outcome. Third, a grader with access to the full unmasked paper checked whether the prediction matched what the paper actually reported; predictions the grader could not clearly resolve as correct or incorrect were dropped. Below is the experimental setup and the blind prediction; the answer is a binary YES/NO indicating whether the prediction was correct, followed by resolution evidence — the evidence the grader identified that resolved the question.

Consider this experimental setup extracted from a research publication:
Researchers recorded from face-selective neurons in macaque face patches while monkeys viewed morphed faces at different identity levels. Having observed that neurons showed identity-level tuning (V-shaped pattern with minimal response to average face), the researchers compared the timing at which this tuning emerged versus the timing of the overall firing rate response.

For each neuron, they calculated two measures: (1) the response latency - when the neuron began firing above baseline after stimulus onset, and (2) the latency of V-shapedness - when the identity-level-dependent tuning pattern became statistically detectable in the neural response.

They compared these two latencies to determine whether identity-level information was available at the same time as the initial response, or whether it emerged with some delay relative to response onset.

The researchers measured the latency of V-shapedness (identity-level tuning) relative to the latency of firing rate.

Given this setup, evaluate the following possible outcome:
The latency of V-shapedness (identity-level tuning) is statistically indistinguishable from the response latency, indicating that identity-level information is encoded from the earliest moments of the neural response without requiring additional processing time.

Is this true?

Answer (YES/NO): NO